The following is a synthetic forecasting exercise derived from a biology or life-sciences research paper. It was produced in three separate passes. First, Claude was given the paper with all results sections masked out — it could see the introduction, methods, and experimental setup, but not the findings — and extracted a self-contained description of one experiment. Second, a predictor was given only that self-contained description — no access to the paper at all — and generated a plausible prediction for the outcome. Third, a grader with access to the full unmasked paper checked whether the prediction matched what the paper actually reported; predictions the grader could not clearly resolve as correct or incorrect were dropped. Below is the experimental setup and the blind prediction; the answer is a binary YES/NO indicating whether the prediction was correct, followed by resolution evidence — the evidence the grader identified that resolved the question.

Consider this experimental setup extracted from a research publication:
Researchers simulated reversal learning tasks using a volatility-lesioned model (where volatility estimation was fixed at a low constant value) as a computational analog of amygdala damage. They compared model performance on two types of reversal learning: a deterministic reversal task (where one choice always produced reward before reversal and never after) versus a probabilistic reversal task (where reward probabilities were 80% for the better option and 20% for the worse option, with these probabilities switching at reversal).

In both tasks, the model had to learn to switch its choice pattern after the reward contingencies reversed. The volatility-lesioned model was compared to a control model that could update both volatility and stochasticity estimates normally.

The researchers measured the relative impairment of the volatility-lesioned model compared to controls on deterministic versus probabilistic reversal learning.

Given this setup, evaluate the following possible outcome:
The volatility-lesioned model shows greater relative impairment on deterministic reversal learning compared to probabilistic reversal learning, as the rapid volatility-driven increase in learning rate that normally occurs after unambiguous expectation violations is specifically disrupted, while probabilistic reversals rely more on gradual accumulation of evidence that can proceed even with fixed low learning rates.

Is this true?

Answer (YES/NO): YES